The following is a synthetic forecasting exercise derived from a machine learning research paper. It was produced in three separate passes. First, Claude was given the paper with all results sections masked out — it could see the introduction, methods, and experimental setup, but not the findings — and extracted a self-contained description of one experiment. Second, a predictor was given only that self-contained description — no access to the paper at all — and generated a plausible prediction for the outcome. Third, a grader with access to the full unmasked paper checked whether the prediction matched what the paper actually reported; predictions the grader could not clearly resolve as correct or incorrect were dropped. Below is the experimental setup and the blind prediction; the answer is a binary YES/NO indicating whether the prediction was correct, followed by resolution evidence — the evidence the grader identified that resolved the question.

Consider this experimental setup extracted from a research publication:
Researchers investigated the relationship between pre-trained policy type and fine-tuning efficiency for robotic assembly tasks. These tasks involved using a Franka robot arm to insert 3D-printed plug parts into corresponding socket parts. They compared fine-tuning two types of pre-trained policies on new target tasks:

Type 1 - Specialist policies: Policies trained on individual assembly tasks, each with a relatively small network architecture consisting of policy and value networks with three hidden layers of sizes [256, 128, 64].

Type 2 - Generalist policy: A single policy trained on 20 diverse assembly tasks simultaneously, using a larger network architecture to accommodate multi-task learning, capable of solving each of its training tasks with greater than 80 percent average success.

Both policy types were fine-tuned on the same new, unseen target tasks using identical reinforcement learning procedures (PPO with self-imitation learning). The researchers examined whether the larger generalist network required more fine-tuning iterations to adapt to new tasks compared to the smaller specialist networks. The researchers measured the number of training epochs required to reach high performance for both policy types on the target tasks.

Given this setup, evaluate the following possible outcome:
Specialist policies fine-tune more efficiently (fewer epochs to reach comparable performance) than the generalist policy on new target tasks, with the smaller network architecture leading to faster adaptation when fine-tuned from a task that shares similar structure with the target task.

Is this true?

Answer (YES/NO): YES